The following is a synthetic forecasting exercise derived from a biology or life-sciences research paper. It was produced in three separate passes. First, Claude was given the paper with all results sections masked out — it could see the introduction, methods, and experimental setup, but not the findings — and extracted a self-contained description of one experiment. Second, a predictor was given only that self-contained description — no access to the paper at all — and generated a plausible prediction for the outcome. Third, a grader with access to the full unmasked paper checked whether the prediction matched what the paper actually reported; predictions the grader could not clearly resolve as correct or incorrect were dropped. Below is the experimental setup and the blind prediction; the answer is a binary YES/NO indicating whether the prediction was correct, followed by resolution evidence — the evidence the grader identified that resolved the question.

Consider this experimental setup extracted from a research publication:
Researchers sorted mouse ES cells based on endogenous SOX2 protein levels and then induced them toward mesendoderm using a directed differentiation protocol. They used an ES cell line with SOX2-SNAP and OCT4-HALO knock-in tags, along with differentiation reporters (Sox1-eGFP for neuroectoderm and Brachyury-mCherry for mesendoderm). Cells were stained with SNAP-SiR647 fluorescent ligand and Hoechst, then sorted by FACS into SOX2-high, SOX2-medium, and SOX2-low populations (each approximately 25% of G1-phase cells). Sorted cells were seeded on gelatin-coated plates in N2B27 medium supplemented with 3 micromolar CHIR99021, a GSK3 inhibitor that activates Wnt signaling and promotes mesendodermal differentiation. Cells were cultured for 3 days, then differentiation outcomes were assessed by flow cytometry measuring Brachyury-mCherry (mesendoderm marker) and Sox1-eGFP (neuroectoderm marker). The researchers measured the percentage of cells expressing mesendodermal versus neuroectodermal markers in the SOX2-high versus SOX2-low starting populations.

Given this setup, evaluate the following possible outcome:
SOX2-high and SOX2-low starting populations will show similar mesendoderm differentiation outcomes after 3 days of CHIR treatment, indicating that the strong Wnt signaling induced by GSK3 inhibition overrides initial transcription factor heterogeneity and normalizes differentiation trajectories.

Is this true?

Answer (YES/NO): NO